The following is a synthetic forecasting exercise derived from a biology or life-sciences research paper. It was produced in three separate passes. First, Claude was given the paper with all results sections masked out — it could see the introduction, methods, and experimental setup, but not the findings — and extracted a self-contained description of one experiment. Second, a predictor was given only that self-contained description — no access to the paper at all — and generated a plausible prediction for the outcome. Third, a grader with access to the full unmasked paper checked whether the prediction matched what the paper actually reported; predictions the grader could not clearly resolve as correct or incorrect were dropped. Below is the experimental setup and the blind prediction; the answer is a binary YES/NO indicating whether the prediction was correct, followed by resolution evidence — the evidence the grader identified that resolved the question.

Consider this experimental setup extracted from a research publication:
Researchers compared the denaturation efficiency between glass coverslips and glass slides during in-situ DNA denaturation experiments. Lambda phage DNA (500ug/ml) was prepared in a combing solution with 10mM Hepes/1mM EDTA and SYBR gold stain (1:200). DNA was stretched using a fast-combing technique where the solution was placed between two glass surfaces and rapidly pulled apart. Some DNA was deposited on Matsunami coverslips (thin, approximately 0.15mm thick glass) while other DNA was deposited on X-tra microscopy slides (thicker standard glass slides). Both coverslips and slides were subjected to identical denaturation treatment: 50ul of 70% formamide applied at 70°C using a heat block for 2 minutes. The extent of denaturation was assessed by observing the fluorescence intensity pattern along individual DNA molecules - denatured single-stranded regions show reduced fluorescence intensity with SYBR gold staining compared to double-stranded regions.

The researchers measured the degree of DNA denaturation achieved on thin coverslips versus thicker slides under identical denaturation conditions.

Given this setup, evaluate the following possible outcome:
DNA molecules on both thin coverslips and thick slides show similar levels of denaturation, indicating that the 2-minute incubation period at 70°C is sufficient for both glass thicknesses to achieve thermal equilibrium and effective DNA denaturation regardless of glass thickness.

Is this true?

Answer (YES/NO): NO